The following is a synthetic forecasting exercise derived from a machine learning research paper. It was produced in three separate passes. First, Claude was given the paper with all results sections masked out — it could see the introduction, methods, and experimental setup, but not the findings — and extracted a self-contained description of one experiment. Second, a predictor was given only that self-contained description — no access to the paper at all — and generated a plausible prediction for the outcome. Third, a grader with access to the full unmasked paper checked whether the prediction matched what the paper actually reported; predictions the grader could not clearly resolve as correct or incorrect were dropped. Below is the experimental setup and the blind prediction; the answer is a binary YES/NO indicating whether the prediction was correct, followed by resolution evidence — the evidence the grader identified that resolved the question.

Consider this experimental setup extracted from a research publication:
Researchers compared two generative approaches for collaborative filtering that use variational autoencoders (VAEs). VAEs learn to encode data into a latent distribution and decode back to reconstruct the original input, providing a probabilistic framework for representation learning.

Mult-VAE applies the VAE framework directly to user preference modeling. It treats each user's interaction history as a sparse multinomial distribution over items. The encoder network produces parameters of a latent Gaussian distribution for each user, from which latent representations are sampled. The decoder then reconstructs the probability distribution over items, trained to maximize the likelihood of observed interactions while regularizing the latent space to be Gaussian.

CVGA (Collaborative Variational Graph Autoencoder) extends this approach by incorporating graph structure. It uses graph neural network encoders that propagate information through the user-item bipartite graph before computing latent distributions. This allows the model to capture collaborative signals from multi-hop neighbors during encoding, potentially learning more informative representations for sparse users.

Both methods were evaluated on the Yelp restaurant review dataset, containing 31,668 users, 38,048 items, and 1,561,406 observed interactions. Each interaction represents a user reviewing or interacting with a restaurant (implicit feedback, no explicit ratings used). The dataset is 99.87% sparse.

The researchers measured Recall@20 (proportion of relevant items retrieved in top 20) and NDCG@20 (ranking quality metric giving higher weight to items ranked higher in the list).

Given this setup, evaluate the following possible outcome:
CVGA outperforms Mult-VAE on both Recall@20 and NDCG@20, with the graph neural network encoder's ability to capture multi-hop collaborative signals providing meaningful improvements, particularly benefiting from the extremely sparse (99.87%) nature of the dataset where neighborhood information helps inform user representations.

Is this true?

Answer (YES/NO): YES